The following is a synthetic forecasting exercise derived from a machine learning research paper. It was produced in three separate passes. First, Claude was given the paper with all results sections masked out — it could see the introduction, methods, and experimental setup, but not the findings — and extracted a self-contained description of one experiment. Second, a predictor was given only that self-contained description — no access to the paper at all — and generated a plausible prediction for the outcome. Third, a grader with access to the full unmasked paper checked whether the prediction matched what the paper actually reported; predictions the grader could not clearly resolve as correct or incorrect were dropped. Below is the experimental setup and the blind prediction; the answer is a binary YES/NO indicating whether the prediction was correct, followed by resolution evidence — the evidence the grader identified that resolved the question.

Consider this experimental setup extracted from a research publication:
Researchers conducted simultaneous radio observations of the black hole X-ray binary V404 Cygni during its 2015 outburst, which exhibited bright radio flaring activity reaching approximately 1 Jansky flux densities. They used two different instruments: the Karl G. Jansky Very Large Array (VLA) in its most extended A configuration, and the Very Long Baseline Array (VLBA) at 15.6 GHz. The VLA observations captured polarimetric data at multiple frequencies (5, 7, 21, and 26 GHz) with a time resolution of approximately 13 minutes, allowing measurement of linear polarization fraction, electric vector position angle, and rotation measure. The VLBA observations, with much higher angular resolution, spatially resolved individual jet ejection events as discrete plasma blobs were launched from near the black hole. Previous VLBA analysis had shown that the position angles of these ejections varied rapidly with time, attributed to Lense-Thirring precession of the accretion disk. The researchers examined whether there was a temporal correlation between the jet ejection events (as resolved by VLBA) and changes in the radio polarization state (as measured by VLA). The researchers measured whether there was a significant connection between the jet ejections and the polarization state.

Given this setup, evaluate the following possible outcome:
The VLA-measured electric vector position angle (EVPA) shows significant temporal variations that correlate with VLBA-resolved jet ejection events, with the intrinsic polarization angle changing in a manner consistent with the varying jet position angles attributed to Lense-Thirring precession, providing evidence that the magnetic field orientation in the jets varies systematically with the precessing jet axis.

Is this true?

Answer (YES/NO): NO